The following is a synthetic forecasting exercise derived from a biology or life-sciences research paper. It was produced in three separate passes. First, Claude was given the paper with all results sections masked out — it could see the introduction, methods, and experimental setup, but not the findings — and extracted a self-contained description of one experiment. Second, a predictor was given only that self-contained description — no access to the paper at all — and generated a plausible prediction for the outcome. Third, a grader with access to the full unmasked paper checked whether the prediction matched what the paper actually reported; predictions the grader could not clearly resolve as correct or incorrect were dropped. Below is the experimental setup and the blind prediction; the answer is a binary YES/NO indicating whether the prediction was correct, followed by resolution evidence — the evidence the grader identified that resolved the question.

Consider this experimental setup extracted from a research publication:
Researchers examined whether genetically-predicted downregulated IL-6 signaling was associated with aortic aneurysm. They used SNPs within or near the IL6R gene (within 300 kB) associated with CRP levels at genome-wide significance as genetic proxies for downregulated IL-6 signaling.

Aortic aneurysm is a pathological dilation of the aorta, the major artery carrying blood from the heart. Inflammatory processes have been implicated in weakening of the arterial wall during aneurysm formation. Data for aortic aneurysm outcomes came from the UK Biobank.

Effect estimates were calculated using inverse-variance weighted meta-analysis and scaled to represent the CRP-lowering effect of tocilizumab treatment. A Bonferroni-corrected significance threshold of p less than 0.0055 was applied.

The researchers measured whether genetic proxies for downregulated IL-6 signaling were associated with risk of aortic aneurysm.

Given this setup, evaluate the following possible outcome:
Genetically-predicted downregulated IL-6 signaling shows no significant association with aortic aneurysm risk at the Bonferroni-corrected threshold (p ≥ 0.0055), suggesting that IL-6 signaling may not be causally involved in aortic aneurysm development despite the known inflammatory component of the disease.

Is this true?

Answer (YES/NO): NO